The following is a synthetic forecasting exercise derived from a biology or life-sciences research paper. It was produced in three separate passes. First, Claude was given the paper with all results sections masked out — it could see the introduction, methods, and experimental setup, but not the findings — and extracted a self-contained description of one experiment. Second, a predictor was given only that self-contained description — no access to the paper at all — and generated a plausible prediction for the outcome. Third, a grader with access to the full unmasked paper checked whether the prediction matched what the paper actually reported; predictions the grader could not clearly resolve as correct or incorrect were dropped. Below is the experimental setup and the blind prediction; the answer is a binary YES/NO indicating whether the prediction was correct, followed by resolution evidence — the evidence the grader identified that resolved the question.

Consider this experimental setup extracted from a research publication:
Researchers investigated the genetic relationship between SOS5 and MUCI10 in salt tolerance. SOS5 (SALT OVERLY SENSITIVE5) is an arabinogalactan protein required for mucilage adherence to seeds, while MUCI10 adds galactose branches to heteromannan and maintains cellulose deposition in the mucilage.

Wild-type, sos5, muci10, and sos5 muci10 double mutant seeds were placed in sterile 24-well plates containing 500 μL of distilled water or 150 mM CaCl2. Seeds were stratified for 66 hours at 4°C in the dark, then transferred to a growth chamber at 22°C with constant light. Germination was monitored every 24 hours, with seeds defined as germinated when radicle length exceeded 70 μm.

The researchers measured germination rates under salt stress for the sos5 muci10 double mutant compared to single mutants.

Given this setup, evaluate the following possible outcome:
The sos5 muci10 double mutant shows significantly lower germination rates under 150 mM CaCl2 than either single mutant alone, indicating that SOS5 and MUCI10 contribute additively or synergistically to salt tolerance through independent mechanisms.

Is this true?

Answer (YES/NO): NO